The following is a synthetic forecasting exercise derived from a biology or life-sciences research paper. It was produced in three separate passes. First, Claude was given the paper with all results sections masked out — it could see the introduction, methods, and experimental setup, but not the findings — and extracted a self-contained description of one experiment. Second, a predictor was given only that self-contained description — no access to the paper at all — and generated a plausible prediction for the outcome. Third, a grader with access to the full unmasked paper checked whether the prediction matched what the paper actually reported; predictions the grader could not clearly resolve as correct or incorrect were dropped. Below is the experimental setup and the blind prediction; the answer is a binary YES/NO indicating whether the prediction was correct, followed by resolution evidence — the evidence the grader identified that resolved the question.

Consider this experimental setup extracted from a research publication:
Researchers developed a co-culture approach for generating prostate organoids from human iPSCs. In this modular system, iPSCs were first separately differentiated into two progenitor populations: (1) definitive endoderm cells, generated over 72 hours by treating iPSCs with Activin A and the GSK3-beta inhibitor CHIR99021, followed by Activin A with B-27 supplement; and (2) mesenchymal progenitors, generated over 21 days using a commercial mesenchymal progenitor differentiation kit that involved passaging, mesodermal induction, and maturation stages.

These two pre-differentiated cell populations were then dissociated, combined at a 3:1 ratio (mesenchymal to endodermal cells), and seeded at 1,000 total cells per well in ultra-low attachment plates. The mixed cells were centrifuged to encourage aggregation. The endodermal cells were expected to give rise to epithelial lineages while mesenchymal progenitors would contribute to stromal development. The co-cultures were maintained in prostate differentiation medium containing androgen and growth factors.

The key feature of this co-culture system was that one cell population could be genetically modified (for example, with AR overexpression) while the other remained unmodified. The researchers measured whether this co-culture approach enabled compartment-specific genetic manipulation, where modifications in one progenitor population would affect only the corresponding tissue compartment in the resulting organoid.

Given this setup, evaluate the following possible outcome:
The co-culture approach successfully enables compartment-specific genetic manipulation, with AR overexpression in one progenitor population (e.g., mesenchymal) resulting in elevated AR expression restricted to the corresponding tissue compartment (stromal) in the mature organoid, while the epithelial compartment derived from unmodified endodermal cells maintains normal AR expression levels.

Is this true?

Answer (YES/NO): NO